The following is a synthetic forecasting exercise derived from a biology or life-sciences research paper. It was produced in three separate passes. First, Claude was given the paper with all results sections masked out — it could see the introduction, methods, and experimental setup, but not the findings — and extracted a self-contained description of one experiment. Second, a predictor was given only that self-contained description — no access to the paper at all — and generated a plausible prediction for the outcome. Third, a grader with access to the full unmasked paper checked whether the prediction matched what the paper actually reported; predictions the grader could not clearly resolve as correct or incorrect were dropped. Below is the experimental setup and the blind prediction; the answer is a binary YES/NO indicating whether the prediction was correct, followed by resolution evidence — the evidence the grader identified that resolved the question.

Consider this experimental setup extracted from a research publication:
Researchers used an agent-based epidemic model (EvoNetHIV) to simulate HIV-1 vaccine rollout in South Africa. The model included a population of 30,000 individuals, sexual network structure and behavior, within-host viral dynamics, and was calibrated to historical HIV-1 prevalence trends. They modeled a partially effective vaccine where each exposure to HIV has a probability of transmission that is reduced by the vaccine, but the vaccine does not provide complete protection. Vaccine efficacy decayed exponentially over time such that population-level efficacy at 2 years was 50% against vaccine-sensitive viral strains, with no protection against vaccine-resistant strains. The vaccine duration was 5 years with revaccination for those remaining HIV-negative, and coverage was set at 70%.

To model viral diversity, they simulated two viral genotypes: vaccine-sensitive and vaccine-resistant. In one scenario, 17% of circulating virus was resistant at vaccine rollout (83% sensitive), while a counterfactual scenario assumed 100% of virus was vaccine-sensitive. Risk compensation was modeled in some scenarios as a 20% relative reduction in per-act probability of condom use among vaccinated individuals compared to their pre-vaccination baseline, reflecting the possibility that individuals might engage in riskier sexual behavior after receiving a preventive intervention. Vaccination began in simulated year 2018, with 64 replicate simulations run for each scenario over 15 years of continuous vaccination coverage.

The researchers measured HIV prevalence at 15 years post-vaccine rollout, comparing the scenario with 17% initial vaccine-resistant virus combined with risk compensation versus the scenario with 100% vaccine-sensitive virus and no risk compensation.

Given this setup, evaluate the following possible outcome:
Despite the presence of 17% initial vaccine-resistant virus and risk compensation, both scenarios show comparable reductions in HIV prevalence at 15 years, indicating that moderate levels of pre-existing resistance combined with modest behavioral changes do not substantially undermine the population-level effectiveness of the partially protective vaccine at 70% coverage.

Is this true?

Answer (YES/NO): NO